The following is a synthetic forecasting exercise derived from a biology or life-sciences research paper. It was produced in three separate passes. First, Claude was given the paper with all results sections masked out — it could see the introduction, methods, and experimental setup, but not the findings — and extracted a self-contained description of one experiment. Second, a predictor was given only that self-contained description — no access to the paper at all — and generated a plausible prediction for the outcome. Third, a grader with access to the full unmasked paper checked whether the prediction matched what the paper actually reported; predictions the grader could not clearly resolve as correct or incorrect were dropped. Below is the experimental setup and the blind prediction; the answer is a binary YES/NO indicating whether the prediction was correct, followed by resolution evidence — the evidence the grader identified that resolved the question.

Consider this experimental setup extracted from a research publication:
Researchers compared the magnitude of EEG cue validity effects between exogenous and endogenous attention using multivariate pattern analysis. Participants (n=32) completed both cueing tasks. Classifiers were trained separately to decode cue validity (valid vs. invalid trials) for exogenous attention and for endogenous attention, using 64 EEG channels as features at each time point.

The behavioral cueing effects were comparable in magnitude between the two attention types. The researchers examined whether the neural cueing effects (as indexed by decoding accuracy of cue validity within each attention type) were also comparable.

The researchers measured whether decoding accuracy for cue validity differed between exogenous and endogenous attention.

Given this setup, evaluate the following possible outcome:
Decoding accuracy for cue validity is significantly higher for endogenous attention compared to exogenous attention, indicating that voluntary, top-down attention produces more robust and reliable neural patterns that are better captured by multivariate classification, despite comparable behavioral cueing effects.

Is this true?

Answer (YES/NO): NO